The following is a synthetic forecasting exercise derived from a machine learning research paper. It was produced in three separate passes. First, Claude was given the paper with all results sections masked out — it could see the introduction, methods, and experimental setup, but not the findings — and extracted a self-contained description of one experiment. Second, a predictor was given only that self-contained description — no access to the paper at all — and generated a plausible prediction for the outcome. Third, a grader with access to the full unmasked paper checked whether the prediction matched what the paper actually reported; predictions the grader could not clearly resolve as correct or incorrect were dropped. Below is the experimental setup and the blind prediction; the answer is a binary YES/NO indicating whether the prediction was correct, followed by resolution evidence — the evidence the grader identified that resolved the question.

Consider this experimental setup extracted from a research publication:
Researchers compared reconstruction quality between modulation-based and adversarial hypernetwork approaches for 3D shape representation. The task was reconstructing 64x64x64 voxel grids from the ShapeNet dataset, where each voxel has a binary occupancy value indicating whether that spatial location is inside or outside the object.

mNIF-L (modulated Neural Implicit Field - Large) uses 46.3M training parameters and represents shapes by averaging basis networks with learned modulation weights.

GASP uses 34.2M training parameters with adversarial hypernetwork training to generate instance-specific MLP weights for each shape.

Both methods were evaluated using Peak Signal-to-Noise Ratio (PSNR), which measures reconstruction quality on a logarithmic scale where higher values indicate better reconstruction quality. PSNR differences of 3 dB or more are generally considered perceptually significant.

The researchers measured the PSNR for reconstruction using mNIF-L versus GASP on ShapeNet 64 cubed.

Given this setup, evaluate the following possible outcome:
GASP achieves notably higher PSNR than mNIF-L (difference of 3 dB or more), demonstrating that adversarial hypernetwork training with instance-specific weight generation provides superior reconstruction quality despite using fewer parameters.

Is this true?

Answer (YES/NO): NO